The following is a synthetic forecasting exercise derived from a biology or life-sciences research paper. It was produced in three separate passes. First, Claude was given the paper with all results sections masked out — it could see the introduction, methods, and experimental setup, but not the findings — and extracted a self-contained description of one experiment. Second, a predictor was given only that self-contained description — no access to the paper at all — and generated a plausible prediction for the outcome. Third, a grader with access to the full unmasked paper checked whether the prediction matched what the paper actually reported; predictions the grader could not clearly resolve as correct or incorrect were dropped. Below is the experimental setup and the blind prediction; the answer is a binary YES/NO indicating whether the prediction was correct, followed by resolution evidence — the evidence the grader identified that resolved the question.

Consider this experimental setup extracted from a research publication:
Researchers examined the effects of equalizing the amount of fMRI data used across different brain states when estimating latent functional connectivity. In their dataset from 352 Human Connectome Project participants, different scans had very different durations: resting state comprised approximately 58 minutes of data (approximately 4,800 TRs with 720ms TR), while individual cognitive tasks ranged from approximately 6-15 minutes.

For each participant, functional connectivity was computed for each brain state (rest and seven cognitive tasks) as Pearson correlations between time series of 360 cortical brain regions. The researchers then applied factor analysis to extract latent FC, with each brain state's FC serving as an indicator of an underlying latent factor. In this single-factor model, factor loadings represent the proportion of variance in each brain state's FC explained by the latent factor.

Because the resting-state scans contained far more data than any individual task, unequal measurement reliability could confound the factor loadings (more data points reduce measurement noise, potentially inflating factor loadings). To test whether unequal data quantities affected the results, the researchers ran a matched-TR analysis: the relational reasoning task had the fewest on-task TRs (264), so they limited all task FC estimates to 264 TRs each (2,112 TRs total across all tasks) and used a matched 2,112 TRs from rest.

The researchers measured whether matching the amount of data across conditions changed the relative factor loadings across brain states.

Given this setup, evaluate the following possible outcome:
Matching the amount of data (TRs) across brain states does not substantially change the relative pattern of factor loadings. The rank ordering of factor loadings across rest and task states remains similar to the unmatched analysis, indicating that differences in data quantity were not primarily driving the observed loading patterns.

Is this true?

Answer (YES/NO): NO